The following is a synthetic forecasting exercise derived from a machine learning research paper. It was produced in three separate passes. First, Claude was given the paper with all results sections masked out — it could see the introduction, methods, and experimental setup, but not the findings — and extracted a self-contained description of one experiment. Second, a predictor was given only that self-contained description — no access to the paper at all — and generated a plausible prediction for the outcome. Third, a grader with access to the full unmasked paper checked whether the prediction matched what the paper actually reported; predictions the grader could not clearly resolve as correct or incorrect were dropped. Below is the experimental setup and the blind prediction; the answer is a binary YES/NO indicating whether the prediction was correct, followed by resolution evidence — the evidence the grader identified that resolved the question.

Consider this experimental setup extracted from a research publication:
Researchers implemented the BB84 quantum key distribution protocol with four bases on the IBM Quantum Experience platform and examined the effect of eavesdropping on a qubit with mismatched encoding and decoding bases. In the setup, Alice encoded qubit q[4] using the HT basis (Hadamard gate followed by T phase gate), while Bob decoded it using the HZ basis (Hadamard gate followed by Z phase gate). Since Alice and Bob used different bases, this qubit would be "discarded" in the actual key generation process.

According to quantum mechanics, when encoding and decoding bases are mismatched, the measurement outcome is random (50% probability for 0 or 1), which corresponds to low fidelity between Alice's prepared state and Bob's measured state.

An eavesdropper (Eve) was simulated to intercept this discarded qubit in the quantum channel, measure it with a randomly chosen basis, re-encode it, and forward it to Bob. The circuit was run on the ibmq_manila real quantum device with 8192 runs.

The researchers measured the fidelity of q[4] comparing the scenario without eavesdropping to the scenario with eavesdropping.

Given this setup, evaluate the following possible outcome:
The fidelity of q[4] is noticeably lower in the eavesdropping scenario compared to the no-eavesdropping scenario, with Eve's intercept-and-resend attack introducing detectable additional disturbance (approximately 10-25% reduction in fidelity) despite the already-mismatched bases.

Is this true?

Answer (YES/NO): NO